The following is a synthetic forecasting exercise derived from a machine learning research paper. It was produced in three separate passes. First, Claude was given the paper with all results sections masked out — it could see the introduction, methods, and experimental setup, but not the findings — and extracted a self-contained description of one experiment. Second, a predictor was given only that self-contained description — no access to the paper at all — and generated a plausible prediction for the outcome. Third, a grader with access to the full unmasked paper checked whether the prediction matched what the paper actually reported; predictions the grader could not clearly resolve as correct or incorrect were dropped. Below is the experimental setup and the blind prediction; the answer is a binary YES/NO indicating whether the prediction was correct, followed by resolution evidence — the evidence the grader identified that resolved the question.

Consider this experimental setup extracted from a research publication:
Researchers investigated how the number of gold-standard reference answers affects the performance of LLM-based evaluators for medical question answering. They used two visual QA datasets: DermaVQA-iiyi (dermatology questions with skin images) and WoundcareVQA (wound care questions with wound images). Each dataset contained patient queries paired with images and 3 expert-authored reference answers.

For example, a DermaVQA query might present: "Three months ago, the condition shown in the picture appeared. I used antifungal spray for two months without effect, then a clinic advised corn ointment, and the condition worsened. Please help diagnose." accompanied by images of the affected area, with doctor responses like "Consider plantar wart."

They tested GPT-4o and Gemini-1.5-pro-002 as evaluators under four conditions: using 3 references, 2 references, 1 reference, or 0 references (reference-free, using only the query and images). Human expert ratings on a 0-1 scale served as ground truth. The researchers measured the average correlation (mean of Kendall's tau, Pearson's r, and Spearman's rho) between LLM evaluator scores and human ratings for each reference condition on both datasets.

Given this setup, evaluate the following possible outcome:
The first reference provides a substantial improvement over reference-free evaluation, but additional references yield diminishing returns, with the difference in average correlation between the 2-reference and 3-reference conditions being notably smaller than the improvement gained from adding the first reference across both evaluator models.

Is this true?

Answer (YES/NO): NO